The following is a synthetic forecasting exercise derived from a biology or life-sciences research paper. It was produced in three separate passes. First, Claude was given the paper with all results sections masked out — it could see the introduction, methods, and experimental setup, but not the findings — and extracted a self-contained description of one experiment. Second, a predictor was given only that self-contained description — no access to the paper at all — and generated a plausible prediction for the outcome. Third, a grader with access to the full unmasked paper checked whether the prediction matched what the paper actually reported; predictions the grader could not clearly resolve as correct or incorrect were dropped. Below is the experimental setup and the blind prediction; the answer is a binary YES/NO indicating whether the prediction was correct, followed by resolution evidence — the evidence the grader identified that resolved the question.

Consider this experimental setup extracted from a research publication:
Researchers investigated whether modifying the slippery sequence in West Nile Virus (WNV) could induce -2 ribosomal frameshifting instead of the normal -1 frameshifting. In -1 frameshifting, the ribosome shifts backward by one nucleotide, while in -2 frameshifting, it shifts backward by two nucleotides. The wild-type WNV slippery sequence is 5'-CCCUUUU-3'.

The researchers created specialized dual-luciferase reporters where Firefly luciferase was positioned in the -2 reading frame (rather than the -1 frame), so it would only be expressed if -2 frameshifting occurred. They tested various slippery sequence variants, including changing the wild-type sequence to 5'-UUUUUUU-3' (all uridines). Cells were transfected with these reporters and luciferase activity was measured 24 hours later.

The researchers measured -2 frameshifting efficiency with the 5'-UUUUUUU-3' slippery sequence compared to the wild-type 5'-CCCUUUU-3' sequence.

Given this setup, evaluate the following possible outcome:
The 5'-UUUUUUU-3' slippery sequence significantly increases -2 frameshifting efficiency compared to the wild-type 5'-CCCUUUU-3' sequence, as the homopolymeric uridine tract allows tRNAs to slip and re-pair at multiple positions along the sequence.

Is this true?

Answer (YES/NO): YES